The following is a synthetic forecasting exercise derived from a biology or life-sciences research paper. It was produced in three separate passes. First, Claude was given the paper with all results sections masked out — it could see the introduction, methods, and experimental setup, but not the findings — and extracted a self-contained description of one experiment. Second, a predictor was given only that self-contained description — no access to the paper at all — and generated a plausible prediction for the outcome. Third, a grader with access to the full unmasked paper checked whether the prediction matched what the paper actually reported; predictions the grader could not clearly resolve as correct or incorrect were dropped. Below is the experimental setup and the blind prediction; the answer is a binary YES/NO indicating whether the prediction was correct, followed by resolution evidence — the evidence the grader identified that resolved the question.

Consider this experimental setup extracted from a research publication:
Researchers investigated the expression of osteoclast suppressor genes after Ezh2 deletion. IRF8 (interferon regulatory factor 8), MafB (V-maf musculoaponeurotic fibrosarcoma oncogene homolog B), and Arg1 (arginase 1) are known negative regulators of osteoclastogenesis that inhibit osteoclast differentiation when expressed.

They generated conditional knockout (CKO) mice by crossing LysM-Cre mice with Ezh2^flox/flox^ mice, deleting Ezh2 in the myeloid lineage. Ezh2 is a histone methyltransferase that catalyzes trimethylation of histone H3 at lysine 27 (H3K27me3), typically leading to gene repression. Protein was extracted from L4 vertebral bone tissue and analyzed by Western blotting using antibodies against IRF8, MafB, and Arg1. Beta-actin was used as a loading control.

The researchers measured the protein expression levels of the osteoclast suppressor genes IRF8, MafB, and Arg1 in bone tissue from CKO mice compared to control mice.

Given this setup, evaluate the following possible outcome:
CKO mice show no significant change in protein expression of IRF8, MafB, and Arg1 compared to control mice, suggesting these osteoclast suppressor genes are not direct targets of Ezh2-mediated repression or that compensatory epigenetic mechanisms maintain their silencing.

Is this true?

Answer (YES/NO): NO